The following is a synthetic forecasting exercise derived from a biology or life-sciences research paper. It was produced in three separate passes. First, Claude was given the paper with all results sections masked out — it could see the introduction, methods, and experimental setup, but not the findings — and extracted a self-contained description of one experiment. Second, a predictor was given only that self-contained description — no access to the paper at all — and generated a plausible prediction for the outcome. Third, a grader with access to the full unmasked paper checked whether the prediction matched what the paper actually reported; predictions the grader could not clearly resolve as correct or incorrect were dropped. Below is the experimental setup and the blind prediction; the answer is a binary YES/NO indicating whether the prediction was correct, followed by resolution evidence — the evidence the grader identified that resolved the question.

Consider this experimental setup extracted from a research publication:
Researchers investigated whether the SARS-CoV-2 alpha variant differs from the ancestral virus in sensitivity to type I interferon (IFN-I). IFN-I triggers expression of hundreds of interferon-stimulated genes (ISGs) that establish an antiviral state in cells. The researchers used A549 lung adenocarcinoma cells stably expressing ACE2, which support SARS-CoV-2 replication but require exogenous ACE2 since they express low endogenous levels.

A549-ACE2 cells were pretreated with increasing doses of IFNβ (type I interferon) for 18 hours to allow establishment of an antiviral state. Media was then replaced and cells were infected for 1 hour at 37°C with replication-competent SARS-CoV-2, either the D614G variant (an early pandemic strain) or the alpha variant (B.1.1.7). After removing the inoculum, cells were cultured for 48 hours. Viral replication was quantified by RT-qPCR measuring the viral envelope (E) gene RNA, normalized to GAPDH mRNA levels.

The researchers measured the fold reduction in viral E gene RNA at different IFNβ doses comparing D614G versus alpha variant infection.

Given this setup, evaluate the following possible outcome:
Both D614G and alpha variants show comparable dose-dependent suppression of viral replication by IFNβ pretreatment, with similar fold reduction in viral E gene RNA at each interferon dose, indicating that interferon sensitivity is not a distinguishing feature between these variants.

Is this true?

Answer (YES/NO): NO